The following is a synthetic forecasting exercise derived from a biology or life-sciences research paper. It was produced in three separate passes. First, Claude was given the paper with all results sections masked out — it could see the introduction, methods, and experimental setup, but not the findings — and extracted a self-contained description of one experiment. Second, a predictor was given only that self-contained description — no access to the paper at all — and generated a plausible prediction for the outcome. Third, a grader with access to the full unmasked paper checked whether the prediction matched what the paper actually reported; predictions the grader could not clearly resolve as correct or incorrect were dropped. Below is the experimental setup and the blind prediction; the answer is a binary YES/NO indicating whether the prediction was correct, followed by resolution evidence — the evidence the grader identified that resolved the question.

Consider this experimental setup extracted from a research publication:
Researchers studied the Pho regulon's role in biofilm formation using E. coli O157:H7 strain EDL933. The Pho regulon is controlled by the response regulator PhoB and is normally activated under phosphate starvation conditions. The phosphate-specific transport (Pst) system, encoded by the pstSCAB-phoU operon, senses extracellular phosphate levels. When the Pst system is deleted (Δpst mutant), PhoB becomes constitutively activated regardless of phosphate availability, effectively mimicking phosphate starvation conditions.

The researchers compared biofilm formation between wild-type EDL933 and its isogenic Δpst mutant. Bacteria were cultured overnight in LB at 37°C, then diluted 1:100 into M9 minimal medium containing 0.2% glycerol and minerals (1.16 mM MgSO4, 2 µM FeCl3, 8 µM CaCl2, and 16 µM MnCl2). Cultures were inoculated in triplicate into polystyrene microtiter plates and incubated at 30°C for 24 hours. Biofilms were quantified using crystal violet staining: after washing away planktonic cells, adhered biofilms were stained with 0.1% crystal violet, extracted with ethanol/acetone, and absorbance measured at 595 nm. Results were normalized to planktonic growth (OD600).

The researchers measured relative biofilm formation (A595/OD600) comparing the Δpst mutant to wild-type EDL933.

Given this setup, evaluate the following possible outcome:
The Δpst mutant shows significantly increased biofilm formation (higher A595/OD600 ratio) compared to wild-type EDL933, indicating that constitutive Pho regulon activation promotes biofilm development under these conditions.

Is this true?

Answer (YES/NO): YES